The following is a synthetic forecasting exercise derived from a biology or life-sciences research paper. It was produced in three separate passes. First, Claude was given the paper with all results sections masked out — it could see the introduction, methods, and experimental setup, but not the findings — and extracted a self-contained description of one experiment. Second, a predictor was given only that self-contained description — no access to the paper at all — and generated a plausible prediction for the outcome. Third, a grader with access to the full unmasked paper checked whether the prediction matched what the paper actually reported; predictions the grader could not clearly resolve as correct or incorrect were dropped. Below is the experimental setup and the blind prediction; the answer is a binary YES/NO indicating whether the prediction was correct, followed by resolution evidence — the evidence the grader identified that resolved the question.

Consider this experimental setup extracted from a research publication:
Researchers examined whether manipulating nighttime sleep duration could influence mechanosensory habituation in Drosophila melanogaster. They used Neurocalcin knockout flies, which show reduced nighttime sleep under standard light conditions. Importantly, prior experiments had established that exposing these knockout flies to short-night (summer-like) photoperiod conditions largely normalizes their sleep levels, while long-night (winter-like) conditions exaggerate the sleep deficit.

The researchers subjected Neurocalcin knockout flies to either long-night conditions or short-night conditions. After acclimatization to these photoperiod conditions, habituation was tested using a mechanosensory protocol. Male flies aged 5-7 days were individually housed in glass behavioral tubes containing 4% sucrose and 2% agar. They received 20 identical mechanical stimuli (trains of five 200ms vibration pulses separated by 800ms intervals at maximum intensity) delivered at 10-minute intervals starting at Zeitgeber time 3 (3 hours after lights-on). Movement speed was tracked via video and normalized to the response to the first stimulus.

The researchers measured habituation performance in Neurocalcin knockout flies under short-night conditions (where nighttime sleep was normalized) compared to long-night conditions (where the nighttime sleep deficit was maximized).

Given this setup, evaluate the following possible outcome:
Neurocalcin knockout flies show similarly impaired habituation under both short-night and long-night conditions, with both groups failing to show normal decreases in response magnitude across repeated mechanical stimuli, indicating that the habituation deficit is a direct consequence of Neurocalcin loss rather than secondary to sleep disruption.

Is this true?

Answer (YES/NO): NO